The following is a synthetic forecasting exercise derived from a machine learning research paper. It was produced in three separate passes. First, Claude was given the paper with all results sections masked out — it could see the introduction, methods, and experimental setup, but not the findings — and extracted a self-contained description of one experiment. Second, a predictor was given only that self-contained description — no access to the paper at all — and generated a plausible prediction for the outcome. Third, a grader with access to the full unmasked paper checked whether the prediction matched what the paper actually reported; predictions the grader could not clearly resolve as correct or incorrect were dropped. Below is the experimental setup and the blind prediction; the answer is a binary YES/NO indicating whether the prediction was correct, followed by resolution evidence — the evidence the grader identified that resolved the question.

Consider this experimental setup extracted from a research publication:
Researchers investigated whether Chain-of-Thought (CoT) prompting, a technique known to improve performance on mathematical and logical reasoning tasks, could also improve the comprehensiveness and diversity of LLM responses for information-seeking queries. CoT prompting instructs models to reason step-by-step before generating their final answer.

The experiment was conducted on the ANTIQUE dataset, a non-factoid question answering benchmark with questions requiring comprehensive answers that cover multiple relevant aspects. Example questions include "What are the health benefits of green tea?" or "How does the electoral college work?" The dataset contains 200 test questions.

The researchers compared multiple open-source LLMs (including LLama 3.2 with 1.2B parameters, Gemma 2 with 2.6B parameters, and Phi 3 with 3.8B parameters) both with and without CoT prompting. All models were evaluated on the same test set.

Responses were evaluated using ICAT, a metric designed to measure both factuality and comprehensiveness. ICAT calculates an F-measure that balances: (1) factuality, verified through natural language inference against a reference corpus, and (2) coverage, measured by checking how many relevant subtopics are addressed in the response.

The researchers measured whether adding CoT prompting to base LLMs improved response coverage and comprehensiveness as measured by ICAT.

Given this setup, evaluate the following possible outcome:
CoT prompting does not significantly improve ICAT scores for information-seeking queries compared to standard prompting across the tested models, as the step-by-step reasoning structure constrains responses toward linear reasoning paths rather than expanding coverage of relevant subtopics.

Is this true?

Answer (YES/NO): YES